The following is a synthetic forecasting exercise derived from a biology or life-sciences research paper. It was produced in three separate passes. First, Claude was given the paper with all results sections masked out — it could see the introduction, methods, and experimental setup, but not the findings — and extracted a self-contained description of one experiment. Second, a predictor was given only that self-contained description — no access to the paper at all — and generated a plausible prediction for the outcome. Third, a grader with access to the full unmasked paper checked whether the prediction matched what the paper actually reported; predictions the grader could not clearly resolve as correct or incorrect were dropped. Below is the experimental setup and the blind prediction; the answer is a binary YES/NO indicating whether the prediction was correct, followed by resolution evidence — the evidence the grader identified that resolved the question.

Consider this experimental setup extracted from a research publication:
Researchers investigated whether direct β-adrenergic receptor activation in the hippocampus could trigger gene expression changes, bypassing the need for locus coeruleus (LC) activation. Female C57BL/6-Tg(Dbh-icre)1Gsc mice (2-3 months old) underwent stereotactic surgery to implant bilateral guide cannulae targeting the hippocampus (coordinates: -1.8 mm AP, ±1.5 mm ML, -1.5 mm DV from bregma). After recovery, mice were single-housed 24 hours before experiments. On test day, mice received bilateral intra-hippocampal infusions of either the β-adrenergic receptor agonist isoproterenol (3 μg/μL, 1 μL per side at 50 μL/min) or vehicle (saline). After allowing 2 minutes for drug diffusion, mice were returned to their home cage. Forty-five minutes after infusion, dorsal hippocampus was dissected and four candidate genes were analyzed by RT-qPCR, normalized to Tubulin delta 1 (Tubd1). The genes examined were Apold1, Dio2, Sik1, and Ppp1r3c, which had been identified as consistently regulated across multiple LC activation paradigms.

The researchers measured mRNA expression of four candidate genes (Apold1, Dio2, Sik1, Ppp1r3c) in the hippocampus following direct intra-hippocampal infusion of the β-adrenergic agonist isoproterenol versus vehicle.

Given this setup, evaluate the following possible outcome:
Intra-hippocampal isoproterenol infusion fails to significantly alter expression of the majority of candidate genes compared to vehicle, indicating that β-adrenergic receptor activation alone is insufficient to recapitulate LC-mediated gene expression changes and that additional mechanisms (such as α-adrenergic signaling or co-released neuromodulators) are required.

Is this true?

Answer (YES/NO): NO